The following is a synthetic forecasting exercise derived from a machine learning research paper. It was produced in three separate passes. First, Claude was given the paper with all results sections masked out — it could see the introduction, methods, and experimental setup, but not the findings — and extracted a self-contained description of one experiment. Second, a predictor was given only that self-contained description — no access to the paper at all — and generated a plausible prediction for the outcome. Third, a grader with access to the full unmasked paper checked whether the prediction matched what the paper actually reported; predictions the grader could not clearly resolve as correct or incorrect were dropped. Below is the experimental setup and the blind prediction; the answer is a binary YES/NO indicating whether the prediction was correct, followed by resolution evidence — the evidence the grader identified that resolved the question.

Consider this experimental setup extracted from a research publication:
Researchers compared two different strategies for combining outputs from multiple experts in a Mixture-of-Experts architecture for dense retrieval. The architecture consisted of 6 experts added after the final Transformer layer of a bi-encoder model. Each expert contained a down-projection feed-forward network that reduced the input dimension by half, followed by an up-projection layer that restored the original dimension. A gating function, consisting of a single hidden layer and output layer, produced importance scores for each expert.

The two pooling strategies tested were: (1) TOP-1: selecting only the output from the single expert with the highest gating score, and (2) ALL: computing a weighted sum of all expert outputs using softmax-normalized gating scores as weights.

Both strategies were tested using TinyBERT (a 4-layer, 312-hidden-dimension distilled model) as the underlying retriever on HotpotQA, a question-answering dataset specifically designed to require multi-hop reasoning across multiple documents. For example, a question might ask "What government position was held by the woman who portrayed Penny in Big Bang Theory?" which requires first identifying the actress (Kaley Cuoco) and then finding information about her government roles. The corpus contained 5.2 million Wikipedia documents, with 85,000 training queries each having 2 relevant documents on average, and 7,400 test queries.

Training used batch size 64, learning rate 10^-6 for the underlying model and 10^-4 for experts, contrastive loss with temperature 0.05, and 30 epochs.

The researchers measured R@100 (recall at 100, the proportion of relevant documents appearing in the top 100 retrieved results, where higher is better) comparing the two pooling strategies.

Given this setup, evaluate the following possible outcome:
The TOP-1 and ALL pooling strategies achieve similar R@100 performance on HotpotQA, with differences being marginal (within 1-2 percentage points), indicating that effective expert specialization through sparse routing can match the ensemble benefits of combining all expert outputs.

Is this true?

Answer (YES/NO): NO